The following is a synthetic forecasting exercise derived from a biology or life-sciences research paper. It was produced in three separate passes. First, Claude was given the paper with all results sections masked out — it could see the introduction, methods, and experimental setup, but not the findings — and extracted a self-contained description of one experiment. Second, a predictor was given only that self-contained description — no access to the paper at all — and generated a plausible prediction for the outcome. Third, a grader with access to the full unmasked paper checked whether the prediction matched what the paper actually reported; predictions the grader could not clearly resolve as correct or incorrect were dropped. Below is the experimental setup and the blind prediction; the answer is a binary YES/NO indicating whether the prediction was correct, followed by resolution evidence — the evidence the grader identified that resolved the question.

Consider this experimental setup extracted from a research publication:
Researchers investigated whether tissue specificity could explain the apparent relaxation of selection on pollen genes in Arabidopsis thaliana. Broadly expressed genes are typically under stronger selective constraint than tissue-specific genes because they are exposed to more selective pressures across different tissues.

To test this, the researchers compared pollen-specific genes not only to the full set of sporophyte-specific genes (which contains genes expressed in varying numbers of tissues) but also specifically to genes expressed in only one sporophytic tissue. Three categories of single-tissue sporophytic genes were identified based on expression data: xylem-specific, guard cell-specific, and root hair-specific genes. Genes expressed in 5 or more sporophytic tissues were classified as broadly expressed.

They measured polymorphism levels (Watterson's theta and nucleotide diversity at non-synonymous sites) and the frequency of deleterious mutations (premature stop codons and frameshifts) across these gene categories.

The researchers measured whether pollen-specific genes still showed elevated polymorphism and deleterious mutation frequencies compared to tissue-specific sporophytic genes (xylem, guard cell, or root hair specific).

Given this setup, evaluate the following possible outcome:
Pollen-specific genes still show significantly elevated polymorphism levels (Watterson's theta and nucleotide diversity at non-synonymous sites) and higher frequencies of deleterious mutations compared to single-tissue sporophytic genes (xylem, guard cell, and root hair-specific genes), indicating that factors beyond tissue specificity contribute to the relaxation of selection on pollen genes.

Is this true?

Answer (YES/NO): NO